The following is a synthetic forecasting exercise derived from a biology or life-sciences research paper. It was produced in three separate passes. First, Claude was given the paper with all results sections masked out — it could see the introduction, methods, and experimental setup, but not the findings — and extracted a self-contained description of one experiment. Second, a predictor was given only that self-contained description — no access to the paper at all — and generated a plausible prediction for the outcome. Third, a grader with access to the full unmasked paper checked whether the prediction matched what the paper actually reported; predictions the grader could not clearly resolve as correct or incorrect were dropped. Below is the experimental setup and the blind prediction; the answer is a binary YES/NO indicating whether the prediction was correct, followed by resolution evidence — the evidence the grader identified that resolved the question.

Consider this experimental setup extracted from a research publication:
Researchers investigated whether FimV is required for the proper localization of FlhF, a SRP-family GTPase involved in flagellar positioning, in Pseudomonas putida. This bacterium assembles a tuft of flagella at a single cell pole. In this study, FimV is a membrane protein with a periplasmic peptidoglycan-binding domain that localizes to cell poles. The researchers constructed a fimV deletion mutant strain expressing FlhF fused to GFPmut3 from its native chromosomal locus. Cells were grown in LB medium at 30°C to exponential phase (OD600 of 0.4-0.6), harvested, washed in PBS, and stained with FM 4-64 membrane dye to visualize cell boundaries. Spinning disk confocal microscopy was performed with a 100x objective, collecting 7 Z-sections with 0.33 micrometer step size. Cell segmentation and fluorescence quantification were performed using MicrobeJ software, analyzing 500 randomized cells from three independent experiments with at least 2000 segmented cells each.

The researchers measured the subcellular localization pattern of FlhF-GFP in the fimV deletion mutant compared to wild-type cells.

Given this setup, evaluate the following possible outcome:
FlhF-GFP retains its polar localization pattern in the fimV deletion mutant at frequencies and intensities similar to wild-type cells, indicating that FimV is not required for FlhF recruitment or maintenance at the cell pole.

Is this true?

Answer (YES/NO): NO